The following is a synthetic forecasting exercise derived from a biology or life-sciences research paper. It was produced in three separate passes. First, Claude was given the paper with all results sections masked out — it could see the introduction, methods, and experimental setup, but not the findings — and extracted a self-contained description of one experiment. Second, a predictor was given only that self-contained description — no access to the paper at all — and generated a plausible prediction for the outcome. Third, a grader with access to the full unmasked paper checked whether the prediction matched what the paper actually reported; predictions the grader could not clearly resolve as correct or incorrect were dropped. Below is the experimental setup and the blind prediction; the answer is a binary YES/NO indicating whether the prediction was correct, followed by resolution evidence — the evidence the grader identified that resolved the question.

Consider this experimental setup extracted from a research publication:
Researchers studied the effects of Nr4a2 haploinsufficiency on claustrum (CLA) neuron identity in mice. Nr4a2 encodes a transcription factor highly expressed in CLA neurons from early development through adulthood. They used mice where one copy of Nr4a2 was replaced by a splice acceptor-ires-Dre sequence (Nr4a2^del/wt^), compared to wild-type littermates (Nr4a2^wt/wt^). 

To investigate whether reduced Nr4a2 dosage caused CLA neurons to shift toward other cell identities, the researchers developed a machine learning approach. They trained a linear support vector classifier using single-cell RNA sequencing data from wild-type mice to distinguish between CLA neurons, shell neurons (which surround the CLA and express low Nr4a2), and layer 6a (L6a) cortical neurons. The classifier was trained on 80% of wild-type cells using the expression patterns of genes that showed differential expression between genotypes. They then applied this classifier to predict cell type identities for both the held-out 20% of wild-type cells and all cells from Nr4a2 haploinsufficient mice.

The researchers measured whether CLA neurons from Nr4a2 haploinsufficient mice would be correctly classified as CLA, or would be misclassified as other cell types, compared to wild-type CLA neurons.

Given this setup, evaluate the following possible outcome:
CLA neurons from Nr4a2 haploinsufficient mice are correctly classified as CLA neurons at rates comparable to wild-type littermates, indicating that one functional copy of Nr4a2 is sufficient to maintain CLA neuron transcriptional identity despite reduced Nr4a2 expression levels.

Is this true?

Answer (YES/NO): NO